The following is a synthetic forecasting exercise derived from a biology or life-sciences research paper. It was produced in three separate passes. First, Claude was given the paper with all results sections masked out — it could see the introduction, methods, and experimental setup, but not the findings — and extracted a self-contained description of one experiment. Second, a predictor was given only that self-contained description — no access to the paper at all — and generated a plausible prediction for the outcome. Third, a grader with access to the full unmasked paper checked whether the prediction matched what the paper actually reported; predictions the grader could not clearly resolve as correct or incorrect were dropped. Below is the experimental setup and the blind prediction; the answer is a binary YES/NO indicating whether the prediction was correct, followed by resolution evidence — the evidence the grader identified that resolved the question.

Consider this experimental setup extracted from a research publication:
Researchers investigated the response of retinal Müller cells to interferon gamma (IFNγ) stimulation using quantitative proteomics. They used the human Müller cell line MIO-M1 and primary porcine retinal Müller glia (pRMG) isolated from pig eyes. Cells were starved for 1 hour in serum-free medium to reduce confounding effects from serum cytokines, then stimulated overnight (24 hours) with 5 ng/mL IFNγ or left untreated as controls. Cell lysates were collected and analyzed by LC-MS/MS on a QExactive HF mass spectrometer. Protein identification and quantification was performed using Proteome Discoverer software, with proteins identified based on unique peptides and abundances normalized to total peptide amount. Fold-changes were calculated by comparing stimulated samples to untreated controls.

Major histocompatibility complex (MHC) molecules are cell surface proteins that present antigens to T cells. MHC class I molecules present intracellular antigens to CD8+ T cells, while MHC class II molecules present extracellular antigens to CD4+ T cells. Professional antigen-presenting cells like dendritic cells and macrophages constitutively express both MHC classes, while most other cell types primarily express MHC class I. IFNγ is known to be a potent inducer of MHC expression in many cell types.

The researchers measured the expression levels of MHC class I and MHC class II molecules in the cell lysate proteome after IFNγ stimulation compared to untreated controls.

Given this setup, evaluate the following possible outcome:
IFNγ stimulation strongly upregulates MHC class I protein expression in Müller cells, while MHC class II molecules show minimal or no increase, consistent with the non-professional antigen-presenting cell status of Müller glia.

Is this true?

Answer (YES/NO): NO